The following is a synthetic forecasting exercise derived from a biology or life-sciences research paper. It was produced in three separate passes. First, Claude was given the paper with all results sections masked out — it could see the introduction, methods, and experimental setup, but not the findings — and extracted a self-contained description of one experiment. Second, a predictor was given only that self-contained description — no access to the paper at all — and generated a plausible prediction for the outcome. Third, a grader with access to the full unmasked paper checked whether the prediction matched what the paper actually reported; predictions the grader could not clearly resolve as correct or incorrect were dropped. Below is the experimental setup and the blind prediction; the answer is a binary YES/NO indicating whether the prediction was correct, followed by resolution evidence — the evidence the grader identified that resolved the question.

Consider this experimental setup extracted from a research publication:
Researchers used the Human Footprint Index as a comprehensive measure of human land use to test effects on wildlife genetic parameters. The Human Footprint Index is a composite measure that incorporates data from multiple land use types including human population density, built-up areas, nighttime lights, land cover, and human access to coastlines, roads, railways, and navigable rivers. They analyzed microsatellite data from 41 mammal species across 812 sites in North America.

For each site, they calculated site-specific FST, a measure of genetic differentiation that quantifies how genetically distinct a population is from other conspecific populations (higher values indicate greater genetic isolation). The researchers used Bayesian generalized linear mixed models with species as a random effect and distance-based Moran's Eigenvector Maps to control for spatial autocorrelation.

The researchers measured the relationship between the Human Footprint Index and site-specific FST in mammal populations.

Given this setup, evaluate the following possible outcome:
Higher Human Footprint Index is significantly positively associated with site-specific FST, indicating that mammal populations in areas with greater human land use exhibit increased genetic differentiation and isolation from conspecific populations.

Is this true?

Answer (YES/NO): YES